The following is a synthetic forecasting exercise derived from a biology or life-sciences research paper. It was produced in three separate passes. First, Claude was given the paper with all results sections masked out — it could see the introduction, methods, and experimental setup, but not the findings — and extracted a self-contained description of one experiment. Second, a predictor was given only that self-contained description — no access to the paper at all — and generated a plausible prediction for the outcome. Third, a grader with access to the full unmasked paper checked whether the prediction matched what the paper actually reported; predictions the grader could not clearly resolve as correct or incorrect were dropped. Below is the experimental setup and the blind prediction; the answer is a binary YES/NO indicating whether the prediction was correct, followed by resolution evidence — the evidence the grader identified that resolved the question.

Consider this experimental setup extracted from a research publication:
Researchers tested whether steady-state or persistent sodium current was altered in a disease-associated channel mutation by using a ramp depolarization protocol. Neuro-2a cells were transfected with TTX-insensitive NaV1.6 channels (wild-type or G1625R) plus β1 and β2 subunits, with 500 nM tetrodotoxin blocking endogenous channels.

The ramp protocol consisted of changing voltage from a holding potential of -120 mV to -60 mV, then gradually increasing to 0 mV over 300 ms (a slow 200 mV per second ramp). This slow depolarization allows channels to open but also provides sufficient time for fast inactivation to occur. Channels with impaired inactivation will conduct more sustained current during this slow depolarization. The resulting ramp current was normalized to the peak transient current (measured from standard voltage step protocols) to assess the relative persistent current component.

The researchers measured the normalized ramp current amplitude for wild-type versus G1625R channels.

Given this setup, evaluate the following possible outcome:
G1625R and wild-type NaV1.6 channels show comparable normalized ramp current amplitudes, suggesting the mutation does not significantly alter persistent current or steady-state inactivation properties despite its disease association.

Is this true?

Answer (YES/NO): NO